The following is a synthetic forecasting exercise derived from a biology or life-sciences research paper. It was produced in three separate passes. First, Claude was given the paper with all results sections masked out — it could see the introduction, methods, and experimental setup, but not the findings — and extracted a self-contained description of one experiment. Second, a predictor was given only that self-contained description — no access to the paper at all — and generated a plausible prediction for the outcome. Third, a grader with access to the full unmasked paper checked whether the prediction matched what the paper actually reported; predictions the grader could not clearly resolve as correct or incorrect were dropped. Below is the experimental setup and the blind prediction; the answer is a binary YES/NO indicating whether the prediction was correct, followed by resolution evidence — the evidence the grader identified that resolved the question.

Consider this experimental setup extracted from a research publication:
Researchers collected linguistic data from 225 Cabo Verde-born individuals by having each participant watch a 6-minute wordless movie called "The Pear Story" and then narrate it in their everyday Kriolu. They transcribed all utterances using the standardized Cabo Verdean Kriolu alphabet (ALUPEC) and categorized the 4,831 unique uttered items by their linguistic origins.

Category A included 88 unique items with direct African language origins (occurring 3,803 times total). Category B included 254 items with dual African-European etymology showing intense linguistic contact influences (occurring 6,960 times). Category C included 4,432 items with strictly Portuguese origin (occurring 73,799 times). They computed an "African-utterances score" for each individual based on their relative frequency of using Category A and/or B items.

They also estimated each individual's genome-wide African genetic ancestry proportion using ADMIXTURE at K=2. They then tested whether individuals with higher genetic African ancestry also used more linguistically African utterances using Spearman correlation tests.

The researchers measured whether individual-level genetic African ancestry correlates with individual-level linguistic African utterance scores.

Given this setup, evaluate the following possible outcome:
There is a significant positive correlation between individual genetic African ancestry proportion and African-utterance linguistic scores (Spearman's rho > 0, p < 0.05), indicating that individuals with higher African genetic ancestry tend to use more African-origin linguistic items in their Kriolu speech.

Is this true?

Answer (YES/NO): YES